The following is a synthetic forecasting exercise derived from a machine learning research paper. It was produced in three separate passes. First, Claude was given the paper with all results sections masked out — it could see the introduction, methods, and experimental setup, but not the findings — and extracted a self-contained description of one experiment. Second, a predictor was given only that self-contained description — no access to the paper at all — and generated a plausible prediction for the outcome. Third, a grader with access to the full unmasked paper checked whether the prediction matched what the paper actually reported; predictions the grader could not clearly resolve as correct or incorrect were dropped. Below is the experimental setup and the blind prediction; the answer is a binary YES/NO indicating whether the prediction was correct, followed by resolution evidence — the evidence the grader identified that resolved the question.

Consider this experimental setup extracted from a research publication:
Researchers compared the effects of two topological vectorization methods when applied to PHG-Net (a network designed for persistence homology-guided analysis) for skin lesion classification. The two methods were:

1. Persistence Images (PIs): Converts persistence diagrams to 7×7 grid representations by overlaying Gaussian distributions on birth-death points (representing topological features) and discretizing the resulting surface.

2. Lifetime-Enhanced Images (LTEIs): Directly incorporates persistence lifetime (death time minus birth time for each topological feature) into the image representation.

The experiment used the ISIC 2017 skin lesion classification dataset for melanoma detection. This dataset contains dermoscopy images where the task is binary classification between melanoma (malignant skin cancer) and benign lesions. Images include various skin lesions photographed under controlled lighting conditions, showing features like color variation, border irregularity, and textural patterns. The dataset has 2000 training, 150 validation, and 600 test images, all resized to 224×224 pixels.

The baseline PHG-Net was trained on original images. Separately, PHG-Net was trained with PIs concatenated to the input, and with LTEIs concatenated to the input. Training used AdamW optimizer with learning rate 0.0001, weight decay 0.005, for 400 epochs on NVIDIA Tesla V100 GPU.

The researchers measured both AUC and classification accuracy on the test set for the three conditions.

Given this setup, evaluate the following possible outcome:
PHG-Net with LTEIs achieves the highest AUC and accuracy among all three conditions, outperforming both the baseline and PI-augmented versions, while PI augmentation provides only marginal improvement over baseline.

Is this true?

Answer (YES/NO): NO